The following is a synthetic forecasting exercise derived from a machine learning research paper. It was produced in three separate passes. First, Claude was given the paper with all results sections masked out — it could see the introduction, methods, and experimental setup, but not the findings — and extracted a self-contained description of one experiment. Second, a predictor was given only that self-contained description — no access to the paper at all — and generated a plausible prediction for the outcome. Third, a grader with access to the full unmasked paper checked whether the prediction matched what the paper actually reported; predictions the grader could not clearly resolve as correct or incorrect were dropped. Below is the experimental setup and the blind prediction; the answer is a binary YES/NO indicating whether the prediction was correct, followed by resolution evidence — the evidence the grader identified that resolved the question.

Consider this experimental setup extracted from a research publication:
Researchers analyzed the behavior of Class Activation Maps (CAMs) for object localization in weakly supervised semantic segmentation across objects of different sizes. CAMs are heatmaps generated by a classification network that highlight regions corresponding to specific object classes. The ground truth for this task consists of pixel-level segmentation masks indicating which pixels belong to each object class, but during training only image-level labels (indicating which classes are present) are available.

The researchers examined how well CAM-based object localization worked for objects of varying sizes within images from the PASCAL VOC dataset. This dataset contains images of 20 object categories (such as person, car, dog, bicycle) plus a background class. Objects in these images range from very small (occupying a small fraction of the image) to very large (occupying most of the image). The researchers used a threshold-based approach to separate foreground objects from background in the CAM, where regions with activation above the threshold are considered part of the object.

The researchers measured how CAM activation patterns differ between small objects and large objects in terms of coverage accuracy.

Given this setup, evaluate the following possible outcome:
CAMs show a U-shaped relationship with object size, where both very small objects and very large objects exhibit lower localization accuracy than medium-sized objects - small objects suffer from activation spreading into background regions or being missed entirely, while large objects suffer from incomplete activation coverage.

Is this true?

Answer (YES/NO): NO